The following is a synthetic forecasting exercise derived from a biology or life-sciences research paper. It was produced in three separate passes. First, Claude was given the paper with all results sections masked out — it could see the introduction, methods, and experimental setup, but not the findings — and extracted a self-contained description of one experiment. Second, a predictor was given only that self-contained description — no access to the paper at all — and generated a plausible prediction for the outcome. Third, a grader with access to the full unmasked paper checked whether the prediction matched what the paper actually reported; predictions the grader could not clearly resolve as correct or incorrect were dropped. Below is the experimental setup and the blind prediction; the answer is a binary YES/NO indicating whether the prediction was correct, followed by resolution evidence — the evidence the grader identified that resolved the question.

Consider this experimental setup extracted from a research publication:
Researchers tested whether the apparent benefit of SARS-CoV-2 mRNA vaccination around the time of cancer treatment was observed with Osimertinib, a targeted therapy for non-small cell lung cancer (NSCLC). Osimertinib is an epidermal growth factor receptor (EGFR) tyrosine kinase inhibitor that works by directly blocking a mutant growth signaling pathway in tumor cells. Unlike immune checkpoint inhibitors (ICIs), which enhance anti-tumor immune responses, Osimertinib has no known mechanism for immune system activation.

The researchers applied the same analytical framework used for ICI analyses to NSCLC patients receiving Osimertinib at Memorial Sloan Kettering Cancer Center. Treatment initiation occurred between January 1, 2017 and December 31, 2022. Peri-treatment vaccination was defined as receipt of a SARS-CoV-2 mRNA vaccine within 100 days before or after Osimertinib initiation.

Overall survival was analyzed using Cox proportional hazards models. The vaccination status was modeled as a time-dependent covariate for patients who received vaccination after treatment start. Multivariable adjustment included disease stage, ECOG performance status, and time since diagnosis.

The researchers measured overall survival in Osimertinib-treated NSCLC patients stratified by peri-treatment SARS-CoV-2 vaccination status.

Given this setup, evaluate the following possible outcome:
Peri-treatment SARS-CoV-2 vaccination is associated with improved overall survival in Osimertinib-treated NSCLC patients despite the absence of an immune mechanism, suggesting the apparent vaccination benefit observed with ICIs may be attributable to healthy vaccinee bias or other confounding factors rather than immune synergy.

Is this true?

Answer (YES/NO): YES